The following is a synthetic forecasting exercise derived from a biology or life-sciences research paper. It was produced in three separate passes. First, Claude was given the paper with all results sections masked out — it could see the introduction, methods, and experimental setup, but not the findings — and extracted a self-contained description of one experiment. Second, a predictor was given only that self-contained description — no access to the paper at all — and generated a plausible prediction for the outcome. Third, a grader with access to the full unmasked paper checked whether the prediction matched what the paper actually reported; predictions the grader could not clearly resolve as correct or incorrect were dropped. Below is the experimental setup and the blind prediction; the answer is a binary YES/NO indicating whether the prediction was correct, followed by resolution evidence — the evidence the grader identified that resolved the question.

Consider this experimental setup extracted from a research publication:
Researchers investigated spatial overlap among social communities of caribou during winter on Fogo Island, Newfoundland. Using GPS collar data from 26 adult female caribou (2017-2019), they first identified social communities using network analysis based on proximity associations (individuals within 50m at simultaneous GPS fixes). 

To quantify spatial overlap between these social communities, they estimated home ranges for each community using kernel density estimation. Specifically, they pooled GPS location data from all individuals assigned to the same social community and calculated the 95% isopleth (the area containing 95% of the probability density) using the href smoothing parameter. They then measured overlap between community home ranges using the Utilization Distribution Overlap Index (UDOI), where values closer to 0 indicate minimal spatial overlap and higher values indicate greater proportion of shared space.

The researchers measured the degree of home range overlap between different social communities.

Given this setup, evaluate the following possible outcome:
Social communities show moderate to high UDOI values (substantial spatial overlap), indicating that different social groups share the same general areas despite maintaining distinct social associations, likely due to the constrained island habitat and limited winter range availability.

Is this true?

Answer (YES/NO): YES